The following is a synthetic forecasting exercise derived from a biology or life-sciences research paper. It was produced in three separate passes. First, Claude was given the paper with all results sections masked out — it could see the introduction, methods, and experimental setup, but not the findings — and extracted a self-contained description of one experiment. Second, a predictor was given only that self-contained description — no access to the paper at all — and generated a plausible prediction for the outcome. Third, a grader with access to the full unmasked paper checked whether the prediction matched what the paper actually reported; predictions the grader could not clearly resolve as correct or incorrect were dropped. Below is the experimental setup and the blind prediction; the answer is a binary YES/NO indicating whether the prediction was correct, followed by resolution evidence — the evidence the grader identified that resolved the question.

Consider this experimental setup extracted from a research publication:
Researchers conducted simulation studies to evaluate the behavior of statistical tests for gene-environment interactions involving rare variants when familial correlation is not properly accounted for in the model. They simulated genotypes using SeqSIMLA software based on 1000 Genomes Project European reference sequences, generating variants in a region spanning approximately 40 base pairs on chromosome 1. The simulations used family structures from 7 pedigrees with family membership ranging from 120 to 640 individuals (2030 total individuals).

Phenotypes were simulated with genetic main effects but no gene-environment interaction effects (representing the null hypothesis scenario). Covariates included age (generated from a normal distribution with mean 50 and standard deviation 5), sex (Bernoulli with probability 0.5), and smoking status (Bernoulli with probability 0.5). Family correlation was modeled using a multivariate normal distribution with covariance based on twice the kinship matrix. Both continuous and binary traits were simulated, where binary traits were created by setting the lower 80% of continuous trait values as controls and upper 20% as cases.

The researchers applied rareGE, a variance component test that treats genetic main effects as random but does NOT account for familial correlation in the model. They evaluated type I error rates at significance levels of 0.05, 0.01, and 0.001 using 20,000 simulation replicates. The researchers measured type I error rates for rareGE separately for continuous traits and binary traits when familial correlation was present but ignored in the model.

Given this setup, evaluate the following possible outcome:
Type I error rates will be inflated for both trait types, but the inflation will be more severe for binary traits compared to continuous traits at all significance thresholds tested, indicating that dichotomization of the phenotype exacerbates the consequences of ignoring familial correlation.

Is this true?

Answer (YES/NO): YES